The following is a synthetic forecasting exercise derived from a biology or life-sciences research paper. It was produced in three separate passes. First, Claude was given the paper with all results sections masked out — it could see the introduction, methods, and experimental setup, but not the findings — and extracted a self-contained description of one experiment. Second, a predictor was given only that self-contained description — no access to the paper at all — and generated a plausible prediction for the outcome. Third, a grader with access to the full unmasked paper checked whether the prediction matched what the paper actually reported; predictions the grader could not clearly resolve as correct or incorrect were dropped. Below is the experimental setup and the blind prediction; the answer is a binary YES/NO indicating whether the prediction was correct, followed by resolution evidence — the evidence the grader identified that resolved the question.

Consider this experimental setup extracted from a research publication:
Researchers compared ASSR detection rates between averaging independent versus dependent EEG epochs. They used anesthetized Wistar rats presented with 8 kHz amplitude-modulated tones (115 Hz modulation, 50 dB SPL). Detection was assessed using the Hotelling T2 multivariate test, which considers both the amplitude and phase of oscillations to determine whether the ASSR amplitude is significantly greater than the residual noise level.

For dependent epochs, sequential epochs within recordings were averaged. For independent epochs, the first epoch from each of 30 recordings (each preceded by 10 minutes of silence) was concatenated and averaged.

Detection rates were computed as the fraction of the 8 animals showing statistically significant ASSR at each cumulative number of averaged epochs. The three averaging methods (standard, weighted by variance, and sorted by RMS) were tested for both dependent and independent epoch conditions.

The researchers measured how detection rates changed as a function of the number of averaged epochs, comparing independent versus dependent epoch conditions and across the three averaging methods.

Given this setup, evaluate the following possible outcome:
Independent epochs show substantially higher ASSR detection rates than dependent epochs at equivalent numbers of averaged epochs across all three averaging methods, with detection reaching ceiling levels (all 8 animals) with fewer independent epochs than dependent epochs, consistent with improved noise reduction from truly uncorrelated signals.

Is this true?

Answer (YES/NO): NO